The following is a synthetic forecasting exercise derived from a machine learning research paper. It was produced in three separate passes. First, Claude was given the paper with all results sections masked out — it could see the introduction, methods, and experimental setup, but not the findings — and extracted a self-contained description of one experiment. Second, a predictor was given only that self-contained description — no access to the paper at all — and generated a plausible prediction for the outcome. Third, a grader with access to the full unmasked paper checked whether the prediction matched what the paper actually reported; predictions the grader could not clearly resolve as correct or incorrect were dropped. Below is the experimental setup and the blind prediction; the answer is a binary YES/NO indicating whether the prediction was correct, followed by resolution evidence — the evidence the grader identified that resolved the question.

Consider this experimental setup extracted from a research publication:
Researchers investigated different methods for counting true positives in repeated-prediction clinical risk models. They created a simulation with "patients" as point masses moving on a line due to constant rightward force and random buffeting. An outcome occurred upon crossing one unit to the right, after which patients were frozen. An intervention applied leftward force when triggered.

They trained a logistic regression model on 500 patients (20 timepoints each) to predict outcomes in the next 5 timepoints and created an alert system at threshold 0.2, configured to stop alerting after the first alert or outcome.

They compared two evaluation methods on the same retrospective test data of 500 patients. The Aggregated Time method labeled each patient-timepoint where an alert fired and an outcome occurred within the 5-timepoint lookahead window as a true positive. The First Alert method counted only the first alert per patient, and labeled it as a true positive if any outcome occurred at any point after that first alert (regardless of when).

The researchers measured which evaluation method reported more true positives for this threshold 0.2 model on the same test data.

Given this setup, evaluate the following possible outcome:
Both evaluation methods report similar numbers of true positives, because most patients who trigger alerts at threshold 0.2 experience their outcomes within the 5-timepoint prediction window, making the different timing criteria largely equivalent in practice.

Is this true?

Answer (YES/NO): NO